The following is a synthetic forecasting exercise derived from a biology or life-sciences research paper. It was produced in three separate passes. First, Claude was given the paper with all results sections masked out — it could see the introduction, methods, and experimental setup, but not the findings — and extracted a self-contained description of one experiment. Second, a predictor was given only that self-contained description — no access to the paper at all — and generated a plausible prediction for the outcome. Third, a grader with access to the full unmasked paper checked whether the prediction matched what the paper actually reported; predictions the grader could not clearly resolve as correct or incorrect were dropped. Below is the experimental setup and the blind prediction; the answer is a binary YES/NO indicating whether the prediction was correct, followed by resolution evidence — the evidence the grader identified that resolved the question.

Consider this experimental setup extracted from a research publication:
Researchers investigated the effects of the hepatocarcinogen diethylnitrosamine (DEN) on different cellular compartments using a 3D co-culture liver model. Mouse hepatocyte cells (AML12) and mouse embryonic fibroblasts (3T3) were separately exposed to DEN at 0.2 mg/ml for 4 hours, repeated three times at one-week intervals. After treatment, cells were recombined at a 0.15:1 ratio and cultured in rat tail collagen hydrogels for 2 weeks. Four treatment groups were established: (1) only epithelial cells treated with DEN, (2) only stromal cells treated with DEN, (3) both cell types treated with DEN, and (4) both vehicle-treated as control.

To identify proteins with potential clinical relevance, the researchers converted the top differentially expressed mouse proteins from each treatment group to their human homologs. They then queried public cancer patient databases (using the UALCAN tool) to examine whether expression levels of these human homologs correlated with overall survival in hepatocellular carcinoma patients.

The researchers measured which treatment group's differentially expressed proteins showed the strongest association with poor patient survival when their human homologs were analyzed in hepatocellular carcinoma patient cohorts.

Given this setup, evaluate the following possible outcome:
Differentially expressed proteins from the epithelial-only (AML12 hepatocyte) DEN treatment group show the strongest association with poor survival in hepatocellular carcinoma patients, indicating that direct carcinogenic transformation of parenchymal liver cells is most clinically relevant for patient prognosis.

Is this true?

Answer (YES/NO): NO